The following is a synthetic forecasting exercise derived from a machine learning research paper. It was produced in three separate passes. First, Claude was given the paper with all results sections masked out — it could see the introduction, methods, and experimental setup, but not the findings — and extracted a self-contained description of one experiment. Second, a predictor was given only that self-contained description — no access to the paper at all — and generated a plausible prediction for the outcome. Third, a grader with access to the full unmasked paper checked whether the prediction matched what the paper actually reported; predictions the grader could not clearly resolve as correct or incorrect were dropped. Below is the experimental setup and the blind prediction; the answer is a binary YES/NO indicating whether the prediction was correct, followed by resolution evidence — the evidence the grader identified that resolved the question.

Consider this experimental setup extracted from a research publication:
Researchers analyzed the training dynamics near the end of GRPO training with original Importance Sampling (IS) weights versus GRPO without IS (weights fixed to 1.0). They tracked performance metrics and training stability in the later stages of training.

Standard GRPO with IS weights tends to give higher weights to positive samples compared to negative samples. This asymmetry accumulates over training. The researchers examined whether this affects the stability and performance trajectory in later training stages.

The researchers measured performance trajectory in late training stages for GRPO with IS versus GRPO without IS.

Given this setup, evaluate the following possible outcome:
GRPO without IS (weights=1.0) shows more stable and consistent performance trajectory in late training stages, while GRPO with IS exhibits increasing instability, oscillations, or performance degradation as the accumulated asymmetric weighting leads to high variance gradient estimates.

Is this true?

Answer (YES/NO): YES